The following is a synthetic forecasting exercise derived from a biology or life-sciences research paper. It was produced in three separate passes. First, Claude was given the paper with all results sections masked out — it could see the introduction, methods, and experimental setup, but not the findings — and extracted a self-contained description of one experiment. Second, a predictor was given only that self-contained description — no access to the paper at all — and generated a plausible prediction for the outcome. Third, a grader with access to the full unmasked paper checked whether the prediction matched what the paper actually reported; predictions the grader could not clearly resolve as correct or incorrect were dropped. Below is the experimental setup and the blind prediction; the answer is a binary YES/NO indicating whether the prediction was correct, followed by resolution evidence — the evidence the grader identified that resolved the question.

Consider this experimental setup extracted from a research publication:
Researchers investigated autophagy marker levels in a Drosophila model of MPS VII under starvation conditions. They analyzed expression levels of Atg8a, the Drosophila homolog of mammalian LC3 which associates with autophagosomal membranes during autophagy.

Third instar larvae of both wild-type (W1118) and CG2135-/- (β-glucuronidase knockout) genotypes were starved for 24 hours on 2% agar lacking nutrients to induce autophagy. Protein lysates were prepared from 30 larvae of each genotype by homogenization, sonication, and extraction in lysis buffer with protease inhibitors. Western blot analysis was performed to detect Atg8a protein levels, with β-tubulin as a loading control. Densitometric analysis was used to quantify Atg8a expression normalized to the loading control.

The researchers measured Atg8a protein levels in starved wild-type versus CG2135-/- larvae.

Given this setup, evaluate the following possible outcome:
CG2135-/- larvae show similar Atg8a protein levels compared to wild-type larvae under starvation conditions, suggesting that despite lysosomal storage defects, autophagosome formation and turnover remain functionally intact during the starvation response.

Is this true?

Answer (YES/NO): NO